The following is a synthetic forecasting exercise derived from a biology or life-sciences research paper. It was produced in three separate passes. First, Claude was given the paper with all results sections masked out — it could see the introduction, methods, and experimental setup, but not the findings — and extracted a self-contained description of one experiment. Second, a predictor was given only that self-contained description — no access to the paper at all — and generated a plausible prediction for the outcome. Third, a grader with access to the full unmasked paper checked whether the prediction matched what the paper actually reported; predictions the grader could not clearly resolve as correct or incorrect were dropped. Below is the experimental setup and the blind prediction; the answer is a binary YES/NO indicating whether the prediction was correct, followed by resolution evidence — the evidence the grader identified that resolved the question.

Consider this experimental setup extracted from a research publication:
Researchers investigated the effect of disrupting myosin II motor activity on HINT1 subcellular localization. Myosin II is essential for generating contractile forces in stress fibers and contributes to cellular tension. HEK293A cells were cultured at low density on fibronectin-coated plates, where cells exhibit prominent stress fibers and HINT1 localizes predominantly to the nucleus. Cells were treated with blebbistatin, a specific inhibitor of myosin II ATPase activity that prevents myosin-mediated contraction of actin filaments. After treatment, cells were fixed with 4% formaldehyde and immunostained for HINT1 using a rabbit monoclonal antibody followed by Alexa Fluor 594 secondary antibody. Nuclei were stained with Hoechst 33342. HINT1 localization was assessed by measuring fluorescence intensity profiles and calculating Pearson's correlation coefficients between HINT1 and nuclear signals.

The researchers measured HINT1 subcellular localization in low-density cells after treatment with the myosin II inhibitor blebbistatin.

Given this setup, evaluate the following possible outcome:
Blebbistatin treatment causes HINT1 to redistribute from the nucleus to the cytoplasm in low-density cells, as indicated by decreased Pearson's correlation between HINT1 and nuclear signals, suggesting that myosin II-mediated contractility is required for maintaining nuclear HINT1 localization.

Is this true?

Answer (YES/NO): NO